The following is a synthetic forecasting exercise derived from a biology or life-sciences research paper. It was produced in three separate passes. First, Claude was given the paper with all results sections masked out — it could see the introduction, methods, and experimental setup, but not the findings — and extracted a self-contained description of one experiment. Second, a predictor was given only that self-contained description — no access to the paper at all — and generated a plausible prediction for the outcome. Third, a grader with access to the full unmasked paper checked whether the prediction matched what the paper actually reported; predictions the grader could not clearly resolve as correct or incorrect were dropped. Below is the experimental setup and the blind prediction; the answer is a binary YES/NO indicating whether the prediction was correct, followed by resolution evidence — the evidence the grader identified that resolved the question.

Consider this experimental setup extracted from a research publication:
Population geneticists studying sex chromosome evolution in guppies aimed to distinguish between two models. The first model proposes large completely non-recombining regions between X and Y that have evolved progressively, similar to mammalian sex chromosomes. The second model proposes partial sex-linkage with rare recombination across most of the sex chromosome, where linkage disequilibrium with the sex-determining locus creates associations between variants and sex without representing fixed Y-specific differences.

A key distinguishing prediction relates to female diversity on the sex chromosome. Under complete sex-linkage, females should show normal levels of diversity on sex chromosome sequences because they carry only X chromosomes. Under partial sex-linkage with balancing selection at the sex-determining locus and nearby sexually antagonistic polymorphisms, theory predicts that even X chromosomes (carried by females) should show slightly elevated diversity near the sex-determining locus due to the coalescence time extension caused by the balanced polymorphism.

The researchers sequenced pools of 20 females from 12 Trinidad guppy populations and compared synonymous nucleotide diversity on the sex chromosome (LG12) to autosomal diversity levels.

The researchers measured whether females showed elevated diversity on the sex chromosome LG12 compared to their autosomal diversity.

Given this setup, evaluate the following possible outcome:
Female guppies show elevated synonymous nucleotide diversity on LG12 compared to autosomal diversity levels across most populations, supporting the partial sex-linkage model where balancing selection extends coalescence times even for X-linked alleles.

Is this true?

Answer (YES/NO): YES